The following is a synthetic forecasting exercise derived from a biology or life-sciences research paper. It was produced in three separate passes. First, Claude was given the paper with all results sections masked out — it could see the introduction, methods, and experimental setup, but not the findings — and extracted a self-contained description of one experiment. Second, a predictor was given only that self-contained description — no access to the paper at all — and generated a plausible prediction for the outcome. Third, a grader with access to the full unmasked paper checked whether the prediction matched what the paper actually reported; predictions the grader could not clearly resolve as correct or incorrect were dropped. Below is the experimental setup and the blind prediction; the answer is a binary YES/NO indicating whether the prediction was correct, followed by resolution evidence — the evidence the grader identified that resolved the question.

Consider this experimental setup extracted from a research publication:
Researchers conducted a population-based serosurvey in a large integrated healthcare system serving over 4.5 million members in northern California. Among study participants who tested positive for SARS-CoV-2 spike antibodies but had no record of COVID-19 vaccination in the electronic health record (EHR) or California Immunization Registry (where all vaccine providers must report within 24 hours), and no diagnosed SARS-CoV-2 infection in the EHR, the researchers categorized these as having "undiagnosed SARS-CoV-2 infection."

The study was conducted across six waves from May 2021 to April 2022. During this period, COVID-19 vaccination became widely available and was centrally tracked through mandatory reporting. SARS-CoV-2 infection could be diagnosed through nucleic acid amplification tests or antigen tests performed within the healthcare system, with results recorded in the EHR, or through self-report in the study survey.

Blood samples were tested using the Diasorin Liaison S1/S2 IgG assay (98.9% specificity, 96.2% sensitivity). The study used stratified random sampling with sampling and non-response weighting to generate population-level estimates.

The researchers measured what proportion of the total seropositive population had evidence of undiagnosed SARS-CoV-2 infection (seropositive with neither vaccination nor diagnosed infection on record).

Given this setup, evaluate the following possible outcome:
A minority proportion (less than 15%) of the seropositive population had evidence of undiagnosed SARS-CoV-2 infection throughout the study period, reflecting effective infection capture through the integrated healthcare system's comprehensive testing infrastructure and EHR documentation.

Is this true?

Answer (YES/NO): YES